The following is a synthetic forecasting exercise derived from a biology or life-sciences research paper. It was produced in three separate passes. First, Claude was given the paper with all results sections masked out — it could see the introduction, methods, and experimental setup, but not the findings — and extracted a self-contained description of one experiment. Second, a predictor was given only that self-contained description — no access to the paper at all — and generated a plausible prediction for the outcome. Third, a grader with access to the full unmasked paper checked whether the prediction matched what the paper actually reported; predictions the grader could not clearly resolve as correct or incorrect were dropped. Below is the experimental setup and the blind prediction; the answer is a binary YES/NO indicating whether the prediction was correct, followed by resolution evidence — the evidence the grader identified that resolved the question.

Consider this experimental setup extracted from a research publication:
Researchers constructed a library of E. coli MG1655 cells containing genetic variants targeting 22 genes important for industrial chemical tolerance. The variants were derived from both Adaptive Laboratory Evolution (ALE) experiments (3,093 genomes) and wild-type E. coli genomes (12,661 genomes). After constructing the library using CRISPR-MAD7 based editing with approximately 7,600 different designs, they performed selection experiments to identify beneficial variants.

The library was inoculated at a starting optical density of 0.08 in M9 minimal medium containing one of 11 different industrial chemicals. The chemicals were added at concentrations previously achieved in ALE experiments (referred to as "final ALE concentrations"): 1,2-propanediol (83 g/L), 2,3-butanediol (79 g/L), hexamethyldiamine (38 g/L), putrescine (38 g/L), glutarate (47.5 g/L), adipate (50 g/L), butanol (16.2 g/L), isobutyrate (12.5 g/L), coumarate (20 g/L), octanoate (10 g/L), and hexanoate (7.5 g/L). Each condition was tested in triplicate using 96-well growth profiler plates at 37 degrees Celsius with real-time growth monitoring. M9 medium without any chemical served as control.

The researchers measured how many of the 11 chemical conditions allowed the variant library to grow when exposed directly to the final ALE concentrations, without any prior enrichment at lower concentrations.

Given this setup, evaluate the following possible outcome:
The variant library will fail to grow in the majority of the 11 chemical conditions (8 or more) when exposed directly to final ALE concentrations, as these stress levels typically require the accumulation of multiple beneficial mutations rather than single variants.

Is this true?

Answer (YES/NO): NO